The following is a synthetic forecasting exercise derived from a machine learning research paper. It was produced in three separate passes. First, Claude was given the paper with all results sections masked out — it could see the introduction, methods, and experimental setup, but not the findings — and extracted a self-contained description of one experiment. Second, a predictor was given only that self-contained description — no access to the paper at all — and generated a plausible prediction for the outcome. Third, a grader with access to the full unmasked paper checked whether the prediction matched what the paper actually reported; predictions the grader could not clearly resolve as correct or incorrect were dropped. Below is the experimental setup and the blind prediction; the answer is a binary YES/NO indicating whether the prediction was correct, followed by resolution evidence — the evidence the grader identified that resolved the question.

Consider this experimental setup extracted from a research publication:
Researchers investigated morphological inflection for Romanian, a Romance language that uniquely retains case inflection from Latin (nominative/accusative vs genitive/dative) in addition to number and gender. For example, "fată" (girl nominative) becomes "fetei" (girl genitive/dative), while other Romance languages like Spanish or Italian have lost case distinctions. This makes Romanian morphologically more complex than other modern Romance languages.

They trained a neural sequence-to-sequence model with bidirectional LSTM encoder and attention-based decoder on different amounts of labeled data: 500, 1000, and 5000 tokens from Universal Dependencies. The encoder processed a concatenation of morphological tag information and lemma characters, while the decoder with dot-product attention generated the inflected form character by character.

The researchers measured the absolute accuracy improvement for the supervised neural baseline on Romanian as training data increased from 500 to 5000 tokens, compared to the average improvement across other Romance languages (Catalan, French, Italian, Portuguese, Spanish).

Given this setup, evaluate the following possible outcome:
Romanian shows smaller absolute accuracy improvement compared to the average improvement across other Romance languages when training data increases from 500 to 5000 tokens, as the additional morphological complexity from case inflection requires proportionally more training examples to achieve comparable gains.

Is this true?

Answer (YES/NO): YES